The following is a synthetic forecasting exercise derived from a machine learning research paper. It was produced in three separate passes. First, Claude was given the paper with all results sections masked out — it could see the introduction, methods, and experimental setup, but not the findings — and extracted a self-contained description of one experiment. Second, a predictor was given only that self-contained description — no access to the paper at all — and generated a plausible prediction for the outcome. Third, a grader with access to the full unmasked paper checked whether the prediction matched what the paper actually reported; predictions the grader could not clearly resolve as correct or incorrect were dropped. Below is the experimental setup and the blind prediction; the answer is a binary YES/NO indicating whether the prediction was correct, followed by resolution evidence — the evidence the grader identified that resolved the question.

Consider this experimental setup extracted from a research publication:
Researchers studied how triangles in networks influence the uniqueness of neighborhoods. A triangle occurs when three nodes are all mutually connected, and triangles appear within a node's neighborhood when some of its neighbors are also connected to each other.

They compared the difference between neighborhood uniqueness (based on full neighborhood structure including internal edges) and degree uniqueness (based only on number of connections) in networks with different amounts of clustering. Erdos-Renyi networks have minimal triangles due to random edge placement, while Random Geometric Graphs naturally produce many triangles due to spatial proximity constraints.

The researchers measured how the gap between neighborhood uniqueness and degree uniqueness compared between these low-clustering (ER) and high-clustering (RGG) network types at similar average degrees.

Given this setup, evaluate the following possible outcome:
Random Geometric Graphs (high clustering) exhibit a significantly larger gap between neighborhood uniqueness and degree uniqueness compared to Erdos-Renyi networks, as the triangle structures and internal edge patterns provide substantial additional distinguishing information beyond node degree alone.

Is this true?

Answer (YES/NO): YES